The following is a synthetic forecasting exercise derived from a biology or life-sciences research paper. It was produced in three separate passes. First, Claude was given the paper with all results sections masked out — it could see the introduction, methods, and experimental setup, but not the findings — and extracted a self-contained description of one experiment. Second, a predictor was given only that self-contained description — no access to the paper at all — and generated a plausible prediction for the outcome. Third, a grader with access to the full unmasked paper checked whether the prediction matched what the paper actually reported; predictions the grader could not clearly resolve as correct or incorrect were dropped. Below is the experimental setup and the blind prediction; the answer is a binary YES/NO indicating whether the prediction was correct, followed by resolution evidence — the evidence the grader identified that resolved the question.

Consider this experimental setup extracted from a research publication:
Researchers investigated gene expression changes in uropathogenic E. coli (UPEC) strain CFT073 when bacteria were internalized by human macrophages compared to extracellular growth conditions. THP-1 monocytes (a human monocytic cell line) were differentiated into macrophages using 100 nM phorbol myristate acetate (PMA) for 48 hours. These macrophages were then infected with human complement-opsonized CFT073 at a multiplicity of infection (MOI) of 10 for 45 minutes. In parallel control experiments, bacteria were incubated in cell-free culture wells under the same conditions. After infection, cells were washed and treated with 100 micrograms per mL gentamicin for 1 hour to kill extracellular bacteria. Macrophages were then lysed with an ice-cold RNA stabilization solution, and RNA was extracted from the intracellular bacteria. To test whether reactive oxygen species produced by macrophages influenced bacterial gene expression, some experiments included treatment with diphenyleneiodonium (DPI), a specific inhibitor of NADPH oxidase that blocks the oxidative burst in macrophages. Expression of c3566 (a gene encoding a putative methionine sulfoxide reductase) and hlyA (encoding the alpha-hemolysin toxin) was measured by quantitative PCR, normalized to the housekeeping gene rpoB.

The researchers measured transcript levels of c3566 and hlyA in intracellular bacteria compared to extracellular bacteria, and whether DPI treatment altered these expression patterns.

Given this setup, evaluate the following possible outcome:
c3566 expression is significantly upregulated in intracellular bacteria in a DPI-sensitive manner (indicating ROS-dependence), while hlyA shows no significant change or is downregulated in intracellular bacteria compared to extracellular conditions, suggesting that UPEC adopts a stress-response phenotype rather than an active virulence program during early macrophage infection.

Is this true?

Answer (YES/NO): NO